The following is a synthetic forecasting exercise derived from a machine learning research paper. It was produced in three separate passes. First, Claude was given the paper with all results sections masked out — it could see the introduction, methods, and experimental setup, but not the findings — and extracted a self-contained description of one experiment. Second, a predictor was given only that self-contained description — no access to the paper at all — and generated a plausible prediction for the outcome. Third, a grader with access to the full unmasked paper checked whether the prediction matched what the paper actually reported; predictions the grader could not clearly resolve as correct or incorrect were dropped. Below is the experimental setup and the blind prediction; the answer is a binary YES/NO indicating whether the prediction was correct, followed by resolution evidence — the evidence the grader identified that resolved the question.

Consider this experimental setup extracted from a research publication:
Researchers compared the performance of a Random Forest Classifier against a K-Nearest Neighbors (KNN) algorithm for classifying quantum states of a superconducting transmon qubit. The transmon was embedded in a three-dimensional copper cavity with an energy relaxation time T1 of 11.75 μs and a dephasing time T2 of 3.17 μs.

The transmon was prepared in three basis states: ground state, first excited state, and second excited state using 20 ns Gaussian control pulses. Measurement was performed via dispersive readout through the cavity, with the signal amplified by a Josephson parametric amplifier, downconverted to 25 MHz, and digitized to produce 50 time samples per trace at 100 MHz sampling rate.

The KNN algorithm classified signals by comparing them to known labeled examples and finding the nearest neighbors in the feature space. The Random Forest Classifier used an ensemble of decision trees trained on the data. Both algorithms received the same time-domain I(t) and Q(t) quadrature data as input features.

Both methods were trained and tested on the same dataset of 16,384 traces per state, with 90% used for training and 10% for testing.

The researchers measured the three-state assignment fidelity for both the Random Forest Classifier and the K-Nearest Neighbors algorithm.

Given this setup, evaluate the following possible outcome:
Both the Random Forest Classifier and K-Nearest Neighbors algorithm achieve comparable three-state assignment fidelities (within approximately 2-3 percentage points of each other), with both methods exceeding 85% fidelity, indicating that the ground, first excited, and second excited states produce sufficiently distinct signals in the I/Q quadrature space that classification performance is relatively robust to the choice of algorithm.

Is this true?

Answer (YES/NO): NO